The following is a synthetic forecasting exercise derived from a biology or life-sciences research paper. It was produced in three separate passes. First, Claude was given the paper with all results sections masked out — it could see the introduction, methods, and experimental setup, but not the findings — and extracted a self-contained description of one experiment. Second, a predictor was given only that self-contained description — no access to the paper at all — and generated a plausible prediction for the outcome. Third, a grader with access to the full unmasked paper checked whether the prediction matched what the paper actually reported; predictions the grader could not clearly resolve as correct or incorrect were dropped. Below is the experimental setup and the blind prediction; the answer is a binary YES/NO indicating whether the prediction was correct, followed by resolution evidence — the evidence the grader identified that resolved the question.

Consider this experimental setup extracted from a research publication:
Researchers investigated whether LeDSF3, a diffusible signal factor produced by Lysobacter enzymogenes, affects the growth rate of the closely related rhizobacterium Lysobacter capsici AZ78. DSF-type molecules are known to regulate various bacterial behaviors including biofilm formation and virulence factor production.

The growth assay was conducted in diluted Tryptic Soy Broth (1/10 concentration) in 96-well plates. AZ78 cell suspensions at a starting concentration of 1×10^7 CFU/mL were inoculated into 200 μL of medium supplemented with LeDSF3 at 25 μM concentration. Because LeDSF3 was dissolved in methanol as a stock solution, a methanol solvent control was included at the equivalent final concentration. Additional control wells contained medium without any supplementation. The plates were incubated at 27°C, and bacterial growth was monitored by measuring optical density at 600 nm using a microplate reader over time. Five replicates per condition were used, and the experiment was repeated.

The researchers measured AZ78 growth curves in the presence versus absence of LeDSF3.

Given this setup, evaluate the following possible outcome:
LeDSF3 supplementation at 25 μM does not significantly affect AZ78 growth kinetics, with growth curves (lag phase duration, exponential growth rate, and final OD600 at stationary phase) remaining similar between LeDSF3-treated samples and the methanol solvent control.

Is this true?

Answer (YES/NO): NO